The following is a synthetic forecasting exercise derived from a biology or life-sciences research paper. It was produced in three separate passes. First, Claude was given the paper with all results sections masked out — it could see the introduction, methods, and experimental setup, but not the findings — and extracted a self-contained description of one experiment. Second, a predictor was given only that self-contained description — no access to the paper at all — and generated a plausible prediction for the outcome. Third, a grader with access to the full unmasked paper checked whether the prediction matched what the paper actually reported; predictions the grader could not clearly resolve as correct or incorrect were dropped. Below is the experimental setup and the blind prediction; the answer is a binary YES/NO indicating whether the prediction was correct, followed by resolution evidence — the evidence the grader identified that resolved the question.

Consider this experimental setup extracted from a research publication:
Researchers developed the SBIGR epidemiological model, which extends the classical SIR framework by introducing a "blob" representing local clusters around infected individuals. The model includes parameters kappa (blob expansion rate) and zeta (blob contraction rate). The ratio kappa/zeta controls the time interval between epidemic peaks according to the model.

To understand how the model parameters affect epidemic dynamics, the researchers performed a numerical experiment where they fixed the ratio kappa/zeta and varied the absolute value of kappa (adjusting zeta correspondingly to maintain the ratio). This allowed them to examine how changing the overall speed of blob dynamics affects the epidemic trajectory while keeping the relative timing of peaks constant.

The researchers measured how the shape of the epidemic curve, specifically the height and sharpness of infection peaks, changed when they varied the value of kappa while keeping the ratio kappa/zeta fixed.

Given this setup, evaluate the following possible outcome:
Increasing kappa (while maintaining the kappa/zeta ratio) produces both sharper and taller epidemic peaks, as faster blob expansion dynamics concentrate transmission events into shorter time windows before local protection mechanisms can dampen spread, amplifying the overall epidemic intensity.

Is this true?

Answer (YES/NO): NO